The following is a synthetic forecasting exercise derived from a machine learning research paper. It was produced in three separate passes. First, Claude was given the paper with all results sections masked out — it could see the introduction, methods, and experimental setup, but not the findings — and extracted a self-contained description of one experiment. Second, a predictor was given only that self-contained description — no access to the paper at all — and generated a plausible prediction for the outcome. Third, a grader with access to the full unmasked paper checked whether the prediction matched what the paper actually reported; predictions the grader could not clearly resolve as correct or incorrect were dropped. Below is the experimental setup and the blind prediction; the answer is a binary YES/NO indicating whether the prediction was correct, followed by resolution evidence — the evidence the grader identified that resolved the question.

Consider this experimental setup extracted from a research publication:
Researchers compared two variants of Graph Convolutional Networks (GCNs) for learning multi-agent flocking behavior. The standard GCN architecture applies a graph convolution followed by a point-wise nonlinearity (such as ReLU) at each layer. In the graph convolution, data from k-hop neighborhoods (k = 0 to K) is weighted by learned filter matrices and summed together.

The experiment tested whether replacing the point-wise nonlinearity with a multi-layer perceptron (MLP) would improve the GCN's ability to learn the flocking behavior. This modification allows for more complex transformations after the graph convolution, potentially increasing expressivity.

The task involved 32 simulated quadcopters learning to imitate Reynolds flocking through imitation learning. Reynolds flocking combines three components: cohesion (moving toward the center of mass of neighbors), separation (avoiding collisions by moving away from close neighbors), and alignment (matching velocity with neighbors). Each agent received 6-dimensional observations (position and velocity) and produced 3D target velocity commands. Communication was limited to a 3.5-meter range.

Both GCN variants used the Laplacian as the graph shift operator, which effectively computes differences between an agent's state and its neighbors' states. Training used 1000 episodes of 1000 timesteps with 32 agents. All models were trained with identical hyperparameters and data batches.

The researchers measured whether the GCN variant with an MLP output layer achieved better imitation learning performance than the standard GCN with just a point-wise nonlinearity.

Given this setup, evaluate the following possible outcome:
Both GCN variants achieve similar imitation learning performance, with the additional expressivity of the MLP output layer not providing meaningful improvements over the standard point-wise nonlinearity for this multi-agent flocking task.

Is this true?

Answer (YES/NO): NO